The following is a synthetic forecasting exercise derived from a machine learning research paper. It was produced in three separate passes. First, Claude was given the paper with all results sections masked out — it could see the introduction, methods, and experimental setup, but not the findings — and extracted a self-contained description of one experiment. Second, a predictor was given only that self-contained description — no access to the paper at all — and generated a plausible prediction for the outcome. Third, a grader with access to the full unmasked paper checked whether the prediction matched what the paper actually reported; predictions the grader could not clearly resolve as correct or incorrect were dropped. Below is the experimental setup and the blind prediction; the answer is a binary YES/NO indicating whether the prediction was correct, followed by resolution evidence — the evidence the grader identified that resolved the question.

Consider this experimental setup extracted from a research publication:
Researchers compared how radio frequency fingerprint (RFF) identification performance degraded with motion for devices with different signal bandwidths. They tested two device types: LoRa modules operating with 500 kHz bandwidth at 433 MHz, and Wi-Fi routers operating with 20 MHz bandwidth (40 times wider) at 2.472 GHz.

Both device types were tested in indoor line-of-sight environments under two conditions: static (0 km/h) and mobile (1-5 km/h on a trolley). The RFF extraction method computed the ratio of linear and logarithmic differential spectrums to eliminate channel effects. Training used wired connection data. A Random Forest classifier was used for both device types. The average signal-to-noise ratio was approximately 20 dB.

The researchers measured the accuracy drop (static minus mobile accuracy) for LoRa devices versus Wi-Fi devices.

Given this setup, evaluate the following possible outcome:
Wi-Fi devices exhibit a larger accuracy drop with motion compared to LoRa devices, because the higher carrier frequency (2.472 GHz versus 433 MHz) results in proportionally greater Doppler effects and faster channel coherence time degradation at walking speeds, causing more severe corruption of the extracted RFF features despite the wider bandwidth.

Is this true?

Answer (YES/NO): YES